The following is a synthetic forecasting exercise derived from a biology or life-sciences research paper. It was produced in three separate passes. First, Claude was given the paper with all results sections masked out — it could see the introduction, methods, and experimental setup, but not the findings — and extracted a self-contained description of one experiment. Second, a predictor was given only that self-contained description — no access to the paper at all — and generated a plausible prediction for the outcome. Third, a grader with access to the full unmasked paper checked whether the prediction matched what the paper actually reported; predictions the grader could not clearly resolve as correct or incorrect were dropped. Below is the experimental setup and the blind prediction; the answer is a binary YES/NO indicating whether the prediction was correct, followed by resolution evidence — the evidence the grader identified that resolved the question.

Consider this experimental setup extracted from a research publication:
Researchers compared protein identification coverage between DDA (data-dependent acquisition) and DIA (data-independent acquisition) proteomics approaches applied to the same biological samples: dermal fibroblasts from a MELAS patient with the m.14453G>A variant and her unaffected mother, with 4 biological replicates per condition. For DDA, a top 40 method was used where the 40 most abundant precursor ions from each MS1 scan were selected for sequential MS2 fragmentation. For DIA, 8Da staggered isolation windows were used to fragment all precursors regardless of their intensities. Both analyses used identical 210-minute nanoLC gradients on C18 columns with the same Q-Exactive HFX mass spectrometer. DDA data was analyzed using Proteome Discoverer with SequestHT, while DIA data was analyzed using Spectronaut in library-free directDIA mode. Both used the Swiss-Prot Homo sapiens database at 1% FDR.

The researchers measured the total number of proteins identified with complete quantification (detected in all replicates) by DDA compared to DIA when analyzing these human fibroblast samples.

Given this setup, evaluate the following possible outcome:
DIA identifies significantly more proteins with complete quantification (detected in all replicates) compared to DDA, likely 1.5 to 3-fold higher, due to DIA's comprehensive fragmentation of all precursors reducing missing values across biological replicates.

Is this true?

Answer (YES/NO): NO